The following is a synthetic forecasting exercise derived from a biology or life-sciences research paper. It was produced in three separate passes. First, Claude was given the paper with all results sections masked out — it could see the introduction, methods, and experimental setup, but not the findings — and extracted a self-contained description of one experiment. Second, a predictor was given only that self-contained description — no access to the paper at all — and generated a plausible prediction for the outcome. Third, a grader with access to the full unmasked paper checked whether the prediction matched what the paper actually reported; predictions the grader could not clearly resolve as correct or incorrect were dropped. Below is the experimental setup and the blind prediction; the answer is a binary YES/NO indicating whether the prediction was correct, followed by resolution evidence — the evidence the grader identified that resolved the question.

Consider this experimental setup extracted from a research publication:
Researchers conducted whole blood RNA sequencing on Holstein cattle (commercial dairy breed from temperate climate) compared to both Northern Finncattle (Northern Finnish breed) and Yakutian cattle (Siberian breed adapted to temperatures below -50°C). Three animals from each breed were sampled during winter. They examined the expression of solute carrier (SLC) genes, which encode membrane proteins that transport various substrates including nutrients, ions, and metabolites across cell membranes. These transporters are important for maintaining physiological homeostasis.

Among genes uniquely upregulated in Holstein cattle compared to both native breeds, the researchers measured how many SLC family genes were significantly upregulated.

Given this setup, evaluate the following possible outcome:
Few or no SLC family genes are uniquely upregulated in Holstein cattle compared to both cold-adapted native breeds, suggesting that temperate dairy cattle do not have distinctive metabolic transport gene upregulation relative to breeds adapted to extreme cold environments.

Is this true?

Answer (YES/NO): NO